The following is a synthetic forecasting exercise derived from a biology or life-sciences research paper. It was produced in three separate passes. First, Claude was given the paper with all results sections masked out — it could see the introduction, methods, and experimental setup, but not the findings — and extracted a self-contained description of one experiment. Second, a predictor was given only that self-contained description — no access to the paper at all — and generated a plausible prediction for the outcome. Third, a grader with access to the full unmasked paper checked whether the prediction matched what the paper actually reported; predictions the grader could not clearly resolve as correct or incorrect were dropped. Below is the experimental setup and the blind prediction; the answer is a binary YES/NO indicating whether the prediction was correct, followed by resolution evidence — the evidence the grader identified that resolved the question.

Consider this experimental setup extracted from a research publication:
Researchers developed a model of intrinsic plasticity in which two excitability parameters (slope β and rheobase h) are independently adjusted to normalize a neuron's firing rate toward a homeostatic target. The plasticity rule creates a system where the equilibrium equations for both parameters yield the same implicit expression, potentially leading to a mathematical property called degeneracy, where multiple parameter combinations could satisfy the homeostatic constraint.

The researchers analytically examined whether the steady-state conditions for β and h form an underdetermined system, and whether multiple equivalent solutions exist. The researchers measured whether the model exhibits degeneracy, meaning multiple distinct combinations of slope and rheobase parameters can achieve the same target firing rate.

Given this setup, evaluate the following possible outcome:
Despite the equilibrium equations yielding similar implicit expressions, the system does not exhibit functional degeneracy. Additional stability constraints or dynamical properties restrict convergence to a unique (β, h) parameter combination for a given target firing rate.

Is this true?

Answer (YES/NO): NO